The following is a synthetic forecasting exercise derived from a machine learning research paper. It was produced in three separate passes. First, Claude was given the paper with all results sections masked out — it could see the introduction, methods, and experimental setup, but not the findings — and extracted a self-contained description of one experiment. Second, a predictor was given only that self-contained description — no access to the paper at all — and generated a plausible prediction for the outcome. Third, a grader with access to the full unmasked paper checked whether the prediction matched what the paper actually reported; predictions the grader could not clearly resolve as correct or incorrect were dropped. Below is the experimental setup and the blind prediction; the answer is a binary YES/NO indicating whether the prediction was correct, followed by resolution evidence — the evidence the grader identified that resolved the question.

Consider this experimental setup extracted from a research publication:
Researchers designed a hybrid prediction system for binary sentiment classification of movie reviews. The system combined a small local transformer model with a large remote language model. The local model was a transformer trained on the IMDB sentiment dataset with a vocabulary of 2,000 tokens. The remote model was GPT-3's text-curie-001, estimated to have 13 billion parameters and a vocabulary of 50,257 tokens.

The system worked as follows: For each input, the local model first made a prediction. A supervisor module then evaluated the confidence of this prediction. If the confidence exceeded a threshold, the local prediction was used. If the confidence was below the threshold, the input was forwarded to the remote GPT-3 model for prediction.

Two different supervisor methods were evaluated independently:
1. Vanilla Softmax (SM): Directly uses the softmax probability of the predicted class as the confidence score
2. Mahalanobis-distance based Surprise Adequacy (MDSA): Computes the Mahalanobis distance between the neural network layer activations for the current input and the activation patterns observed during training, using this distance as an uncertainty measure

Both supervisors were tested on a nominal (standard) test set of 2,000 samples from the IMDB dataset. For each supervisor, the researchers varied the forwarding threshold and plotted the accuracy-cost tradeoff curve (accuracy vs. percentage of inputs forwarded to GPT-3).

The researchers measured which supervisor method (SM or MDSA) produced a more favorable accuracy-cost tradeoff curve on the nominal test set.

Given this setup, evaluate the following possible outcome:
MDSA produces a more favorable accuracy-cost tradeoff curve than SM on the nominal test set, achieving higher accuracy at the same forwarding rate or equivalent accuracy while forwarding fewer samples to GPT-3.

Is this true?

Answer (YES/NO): NO